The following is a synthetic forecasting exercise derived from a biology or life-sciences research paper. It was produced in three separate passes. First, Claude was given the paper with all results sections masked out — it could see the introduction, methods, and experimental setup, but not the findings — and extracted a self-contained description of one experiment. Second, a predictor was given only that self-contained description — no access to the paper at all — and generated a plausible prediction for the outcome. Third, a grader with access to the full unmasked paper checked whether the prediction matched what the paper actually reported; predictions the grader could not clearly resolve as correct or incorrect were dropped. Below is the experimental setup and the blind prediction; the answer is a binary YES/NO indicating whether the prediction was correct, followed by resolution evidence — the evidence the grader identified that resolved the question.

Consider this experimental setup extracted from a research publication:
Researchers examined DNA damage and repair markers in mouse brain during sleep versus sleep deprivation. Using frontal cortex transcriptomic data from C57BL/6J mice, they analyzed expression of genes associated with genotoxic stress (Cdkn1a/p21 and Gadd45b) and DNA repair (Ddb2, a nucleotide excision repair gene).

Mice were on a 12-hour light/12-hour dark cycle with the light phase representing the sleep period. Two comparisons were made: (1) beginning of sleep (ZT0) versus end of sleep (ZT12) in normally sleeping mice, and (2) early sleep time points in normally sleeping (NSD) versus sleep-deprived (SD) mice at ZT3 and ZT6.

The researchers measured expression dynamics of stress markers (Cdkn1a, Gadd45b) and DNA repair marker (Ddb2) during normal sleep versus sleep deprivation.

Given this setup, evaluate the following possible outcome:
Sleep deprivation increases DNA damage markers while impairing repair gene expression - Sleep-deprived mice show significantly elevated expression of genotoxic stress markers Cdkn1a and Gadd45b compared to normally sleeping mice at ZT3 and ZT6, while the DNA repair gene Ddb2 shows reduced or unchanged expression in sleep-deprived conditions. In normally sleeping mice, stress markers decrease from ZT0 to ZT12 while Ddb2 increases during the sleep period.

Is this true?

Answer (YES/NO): YES